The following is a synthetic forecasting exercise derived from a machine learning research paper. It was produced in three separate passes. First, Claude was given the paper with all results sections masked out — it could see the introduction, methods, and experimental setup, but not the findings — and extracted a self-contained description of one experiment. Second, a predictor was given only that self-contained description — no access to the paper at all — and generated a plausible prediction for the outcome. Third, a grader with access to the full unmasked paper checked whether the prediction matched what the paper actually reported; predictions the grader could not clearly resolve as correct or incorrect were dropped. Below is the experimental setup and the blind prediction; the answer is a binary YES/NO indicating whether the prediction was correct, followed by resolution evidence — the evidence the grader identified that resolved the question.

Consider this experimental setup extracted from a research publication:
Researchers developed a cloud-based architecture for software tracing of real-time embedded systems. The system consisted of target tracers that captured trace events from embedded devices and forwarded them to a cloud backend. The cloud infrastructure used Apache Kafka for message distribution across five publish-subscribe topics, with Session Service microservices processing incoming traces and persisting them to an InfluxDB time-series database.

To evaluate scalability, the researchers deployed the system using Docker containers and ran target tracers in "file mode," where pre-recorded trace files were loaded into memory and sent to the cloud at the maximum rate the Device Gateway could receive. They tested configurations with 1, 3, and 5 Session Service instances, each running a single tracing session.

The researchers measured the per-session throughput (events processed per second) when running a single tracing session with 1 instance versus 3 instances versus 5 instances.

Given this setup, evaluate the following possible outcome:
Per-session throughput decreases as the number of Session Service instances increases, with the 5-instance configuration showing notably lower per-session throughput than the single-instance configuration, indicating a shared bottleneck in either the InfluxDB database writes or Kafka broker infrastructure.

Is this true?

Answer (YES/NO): NO